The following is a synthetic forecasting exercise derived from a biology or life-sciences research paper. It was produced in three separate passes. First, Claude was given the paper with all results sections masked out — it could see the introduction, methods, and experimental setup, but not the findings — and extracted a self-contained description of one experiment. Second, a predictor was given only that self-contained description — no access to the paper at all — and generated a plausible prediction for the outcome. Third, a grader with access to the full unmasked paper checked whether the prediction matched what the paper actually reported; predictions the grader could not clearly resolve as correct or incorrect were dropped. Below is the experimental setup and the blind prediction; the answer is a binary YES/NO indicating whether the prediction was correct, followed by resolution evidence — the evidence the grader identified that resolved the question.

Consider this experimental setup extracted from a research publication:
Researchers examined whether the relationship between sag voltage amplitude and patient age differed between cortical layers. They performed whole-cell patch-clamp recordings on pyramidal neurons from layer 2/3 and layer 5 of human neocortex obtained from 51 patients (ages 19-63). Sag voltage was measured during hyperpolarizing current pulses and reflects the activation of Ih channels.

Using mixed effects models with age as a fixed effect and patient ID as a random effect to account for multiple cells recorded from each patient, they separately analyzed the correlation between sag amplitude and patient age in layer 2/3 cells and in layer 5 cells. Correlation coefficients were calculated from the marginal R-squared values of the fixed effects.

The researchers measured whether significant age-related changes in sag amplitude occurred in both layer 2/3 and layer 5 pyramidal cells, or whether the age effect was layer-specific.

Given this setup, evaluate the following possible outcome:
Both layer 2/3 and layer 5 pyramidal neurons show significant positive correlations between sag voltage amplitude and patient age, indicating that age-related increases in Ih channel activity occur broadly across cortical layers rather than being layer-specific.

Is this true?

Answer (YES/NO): YES